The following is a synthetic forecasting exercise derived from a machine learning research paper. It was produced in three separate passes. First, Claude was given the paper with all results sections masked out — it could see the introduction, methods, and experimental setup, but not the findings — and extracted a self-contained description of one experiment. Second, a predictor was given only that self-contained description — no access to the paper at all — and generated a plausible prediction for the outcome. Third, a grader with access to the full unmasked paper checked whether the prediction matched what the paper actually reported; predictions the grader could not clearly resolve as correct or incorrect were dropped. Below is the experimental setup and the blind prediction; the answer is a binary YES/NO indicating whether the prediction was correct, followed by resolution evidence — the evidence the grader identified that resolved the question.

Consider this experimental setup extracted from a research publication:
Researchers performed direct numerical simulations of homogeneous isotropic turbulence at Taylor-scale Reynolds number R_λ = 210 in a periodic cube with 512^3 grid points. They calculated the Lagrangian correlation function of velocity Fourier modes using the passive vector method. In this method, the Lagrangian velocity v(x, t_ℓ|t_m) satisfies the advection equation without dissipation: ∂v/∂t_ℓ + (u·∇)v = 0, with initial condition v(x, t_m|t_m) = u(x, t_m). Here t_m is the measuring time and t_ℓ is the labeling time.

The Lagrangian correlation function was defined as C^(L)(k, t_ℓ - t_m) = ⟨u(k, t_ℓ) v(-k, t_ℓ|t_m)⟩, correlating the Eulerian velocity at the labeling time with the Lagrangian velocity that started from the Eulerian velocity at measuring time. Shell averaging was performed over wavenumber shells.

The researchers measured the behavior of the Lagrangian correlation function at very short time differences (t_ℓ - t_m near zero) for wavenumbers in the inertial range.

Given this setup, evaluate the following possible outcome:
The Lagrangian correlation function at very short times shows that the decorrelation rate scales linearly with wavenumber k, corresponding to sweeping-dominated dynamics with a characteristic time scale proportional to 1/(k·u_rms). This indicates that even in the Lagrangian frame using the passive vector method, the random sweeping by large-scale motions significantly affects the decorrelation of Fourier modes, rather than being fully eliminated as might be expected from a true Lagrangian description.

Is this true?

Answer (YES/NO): NO